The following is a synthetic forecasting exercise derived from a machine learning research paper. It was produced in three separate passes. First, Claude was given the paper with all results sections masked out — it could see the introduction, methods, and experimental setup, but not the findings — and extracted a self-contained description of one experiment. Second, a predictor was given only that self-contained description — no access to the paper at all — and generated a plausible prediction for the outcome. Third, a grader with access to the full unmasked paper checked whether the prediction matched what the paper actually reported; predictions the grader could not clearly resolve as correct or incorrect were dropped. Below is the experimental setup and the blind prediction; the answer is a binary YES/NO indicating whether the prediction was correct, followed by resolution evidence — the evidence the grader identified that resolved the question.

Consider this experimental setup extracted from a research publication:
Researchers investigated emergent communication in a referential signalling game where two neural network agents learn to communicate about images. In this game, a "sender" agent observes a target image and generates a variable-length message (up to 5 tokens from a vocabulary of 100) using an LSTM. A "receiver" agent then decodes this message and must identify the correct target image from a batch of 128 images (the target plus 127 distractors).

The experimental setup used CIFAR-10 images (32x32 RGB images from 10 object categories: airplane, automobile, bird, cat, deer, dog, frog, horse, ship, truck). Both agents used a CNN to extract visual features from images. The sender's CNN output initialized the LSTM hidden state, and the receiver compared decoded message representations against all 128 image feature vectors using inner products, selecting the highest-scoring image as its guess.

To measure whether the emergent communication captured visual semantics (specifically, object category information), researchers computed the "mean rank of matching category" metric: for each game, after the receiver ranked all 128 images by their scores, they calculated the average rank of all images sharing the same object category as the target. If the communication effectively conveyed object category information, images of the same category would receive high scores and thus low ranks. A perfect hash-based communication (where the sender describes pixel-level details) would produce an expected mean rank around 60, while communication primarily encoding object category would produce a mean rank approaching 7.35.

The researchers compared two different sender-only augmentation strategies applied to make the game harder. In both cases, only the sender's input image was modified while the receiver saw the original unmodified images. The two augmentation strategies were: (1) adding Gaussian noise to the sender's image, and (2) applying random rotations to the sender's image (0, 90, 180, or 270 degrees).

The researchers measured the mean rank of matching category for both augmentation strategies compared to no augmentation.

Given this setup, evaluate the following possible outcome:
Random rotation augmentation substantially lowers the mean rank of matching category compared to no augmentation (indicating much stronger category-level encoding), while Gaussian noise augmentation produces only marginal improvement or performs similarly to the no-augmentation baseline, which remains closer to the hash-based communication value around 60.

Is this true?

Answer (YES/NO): NO